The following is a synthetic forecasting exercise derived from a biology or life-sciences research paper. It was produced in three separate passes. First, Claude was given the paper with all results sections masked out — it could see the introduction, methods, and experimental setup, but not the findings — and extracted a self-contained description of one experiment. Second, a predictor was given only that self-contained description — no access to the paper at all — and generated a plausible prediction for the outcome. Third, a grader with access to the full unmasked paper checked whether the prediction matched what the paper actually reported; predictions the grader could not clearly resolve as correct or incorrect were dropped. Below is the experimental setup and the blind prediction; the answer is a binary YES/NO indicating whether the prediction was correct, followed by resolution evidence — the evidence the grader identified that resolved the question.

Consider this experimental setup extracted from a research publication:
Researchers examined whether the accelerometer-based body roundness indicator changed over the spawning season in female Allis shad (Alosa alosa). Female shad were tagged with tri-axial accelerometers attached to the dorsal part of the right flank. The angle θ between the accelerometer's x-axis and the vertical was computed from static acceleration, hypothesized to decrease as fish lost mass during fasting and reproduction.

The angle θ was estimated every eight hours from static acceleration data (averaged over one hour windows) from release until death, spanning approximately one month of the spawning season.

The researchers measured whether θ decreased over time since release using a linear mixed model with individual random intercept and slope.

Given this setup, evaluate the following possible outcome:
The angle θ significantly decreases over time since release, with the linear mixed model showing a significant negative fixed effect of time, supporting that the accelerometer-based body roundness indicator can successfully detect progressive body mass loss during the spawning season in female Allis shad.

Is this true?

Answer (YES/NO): YES